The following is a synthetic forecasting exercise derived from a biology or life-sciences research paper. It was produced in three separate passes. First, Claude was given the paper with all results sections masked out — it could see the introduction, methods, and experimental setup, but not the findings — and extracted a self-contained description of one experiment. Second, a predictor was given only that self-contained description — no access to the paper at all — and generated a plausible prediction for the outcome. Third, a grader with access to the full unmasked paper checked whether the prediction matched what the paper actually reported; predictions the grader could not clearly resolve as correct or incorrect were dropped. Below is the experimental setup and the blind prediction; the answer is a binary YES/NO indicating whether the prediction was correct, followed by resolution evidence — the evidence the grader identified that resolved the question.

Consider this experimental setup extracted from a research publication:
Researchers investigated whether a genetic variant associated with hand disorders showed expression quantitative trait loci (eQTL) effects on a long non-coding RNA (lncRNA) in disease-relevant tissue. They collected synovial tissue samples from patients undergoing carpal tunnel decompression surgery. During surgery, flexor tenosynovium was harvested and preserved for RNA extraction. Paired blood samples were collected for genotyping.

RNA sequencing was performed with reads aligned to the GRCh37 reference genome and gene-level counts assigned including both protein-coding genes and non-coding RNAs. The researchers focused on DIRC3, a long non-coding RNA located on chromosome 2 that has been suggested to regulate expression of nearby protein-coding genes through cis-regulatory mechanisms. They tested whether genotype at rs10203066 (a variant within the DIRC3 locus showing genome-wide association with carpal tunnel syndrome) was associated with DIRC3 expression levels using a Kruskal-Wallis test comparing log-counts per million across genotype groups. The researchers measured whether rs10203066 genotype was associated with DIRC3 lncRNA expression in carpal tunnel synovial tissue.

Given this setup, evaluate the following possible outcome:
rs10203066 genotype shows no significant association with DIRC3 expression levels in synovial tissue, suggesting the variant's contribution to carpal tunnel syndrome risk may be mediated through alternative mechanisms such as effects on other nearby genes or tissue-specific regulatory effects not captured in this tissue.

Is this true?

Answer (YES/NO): YES